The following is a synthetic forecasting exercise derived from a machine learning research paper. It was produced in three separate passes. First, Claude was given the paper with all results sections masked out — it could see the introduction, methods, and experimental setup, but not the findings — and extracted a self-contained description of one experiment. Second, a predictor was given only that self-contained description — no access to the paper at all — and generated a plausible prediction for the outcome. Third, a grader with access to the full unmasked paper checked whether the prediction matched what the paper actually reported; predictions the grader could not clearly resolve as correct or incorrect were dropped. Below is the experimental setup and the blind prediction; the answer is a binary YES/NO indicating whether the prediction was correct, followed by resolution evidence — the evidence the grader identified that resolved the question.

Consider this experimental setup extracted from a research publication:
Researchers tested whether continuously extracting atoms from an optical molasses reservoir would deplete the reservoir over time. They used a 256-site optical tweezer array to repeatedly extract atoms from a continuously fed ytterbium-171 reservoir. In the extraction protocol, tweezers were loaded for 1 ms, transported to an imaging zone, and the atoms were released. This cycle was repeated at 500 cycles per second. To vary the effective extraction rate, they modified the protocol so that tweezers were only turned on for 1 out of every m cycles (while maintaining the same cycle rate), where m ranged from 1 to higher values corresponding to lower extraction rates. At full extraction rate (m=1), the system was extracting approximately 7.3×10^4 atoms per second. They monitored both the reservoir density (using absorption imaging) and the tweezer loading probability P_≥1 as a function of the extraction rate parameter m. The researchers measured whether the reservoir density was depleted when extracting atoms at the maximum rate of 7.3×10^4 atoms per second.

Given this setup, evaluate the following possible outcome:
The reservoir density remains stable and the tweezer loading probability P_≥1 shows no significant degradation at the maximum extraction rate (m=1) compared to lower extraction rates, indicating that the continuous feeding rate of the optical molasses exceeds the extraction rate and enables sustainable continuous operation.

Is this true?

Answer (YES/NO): YES